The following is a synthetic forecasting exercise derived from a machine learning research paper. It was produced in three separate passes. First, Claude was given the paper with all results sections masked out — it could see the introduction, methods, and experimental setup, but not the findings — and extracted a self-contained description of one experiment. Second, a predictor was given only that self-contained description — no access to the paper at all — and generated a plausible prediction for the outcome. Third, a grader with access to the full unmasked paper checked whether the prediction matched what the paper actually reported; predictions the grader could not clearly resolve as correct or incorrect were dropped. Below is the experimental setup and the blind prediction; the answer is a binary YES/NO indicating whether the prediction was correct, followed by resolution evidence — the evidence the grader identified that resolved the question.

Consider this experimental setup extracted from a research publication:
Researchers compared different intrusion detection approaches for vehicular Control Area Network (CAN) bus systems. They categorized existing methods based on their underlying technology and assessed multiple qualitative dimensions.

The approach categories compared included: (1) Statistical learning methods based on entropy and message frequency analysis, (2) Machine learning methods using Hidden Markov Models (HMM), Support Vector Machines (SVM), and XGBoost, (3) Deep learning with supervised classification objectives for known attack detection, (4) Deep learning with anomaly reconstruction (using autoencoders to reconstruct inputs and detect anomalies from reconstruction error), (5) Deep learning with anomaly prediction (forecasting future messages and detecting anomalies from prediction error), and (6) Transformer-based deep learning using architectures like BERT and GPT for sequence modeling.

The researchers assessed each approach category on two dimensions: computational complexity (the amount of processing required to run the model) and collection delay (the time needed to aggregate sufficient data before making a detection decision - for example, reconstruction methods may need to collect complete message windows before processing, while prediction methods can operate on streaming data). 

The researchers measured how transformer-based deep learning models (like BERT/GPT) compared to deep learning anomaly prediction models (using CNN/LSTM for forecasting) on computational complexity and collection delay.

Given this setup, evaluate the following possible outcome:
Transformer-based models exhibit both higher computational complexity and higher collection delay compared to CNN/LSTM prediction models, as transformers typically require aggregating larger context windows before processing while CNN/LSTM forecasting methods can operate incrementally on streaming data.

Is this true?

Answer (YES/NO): YES